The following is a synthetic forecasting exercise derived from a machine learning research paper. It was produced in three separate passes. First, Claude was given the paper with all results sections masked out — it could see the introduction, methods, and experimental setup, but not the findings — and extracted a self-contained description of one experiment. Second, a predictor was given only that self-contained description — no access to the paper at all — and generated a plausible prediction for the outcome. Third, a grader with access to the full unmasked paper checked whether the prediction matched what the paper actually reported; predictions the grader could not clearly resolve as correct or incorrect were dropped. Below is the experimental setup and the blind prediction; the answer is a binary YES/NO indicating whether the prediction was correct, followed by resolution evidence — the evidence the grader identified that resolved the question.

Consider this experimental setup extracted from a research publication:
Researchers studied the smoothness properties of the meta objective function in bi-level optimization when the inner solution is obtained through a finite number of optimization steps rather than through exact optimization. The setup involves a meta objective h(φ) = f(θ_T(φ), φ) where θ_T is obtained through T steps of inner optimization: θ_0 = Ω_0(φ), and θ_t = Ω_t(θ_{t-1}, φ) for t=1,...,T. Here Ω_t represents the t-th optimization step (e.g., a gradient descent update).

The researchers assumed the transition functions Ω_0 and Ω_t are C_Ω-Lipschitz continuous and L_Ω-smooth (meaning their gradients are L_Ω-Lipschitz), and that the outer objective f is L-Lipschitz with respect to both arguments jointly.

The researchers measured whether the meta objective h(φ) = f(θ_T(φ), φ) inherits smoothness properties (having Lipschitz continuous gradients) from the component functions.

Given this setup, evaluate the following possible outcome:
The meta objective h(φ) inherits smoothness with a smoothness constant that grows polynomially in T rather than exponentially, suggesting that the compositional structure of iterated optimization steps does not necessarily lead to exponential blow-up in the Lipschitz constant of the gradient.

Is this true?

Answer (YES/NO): NO